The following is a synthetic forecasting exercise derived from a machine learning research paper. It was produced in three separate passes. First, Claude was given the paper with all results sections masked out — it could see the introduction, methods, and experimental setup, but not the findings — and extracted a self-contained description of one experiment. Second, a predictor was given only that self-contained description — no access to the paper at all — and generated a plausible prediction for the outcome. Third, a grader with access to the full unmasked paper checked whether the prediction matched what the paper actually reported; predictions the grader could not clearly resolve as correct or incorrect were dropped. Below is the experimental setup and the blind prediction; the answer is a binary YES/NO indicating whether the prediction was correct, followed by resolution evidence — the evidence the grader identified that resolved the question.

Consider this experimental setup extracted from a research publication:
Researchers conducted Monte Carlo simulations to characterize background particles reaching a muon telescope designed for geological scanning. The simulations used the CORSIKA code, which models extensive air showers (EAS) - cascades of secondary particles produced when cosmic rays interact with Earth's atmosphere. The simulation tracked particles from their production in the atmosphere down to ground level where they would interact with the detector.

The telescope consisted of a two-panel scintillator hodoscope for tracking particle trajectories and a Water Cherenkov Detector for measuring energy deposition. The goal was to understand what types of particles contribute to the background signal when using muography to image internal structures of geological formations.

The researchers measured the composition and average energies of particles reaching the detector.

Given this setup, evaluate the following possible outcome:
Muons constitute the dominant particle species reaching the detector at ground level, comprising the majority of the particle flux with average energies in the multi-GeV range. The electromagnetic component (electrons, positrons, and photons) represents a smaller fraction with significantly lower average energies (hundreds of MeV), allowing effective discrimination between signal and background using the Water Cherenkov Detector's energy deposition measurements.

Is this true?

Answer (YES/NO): NO